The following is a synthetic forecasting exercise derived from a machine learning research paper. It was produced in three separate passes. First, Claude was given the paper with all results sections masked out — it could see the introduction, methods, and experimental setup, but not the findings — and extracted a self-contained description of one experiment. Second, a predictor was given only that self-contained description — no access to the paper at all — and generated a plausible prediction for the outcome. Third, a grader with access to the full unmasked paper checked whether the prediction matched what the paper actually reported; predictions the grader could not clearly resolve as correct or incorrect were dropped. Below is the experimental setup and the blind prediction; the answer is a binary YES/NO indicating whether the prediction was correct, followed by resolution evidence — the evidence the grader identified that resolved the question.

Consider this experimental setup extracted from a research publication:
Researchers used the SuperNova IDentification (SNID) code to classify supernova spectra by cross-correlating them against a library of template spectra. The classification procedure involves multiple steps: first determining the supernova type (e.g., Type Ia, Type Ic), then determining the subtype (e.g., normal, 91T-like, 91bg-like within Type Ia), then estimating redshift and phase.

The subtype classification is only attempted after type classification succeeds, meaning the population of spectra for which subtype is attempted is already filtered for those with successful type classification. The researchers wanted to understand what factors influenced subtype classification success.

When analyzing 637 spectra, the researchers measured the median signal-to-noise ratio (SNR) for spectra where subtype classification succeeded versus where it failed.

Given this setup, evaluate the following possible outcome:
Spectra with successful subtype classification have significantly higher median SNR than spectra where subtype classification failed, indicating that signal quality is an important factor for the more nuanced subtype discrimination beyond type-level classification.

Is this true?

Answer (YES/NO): YES